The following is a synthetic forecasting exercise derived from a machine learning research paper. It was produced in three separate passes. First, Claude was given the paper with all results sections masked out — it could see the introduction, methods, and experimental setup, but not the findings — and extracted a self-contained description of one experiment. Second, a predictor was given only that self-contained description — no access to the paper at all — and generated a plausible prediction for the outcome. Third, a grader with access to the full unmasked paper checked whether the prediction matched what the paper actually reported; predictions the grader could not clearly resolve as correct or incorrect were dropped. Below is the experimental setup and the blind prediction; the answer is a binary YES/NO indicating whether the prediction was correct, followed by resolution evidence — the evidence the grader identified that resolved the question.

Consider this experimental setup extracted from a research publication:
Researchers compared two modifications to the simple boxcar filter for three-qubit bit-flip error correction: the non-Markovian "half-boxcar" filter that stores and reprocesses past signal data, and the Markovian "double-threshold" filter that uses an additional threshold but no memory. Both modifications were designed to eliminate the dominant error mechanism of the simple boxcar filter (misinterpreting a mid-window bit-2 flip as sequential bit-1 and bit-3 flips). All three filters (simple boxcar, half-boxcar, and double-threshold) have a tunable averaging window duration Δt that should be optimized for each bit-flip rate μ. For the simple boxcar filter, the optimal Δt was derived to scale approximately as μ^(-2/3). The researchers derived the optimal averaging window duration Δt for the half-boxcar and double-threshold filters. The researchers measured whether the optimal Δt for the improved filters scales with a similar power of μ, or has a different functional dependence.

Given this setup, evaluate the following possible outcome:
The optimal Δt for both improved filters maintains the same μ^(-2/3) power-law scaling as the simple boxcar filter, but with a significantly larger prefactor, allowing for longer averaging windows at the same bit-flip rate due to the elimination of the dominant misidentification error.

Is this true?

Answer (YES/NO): NO